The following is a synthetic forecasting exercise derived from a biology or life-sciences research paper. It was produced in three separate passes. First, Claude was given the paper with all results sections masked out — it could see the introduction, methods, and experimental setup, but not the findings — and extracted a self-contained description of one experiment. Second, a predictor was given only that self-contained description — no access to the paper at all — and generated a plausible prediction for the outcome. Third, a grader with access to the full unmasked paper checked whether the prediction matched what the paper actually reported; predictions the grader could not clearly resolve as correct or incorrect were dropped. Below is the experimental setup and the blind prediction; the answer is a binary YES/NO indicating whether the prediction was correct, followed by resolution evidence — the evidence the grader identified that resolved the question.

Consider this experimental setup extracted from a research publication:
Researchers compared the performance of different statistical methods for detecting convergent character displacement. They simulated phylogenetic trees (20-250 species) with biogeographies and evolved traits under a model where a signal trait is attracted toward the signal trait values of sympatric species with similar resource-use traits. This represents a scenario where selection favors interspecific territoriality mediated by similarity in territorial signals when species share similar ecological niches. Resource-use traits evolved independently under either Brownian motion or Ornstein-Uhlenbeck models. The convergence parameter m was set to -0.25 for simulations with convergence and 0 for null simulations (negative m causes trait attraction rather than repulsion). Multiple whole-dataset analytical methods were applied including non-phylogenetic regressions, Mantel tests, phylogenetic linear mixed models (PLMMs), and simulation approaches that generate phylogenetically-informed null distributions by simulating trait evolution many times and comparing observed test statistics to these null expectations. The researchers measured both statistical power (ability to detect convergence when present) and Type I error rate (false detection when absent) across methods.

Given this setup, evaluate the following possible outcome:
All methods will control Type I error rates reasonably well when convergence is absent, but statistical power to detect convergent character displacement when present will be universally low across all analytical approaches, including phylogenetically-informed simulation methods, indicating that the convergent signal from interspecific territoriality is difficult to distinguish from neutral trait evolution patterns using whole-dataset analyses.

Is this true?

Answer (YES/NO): NO